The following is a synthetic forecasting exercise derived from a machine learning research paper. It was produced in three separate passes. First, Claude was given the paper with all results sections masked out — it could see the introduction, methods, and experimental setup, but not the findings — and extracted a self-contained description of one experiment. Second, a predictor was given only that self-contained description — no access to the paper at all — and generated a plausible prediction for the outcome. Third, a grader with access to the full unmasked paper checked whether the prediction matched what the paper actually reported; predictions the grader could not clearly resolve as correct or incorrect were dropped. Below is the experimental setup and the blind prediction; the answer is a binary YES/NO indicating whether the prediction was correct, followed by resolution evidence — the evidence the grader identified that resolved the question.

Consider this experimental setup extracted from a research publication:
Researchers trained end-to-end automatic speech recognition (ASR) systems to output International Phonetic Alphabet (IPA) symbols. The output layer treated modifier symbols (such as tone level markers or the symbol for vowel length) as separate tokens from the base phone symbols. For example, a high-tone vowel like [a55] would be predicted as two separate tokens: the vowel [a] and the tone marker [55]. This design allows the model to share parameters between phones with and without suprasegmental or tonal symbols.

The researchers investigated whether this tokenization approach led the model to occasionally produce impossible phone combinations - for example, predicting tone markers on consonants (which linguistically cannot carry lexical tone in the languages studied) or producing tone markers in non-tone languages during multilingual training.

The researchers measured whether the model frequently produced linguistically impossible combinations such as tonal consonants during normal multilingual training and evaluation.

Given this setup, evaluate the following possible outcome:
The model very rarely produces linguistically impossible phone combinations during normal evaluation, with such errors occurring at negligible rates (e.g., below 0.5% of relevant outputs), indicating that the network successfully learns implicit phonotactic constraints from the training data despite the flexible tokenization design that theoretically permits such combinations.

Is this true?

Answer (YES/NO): YES